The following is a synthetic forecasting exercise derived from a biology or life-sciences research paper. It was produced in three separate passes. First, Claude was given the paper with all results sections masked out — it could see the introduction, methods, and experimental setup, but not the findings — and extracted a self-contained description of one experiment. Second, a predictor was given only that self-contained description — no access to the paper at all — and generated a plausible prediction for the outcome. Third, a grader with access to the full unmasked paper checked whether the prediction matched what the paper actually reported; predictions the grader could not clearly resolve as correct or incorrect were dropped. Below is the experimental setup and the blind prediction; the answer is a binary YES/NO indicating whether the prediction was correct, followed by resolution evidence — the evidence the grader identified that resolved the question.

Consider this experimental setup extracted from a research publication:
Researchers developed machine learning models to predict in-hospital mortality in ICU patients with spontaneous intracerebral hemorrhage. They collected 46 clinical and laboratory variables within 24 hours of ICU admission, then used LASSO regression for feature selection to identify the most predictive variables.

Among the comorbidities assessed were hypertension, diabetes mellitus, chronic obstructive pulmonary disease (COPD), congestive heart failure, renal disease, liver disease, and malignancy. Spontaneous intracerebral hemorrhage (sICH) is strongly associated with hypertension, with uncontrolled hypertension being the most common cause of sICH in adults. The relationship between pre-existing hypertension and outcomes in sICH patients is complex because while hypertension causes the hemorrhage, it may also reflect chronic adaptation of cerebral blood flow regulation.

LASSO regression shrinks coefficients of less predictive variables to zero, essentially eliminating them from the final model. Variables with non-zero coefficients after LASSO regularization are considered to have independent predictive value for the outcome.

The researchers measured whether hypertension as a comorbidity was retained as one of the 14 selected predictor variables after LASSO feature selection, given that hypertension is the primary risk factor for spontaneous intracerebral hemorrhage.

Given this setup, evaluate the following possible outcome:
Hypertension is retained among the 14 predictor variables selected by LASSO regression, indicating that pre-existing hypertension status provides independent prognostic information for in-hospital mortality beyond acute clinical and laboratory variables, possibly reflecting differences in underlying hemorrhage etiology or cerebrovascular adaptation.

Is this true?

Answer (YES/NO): NO